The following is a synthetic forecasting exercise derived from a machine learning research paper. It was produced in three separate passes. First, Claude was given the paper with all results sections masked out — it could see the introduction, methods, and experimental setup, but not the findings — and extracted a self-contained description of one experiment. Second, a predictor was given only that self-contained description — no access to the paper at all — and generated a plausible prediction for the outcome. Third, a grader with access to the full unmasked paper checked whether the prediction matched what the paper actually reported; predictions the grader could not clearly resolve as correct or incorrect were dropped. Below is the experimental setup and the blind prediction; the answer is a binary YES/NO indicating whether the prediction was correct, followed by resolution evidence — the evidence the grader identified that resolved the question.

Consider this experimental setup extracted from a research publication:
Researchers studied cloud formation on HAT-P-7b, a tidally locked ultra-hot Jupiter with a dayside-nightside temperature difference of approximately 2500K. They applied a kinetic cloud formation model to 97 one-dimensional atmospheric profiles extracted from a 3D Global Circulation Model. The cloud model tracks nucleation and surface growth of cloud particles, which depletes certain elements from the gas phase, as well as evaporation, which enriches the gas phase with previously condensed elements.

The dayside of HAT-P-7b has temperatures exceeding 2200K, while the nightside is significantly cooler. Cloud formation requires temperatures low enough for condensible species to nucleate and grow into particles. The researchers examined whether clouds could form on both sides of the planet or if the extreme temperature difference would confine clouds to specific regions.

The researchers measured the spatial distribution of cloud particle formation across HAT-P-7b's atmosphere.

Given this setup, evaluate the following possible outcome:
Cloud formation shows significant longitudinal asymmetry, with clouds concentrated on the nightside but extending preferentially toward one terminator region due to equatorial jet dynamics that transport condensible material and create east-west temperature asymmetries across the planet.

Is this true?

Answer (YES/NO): YES